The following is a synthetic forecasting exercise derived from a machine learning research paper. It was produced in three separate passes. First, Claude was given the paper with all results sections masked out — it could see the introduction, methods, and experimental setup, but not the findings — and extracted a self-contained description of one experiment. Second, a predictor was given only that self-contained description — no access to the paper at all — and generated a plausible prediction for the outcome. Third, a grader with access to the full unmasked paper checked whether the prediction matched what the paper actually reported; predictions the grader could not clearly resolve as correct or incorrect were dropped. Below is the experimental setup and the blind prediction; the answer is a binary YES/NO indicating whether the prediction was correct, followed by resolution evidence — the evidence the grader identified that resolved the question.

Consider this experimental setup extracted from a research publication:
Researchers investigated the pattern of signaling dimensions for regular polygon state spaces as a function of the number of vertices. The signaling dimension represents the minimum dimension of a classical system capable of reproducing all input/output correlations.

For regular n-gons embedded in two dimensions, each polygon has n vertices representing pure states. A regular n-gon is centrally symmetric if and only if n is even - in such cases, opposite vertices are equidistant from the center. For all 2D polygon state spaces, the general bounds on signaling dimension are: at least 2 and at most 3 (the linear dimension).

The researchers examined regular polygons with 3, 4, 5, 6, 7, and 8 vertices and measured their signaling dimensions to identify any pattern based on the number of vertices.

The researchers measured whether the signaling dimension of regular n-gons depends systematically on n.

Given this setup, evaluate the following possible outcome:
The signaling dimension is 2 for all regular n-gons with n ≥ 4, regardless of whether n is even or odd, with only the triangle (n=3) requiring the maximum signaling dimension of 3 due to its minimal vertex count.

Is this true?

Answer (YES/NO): NO